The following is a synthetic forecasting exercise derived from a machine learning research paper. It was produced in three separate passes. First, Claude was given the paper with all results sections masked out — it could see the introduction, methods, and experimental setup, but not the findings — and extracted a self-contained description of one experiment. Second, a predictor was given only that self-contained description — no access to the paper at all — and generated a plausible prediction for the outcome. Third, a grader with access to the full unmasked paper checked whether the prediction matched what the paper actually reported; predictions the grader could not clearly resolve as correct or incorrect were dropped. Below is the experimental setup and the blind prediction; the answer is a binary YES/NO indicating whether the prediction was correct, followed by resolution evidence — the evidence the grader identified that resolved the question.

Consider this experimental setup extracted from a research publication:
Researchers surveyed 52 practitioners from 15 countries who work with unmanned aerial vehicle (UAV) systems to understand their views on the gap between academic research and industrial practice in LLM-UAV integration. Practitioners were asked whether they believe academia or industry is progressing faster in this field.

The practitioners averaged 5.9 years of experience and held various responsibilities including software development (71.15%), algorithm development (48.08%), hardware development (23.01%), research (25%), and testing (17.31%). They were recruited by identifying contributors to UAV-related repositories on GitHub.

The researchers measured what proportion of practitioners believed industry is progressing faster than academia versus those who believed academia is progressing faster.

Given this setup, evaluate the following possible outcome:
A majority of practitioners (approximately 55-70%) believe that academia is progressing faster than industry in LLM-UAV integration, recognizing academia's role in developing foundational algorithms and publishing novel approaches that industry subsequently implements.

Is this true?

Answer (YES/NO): NO